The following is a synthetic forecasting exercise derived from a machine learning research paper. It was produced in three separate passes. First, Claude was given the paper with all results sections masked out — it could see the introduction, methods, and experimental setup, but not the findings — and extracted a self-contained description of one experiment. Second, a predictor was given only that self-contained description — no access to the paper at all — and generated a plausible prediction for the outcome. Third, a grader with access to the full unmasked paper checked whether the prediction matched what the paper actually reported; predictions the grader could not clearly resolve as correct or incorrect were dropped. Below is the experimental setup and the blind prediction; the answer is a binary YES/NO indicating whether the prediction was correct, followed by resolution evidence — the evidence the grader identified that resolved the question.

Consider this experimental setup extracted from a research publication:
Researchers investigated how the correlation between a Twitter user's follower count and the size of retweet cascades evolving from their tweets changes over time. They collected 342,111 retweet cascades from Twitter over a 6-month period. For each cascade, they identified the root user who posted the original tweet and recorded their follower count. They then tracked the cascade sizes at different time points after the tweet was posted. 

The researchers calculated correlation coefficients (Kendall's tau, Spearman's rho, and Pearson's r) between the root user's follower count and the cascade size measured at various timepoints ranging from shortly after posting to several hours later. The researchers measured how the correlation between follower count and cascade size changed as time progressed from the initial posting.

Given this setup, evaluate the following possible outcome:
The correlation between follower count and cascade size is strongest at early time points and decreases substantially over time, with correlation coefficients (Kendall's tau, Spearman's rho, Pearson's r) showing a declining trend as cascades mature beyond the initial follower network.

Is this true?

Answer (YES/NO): YES